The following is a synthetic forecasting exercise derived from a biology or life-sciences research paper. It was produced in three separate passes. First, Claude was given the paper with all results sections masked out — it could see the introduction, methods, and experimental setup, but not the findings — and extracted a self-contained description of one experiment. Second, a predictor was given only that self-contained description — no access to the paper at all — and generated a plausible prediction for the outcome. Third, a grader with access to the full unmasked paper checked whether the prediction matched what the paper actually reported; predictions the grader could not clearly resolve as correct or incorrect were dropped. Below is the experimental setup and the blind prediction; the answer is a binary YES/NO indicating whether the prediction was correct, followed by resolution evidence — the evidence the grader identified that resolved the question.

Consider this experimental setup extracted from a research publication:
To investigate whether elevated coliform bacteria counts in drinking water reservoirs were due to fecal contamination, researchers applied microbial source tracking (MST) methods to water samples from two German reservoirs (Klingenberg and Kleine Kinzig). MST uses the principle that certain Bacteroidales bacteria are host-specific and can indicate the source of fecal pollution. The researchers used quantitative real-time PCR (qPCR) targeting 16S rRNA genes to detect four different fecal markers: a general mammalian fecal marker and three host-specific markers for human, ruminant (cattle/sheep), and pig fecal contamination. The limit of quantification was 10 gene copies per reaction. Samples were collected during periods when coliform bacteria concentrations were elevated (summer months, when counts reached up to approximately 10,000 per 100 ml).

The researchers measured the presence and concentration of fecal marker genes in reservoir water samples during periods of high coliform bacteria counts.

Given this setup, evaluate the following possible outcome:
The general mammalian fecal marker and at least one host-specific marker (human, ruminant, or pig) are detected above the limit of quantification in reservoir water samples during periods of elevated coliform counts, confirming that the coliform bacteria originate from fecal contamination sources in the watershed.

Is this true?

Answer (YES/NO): NO